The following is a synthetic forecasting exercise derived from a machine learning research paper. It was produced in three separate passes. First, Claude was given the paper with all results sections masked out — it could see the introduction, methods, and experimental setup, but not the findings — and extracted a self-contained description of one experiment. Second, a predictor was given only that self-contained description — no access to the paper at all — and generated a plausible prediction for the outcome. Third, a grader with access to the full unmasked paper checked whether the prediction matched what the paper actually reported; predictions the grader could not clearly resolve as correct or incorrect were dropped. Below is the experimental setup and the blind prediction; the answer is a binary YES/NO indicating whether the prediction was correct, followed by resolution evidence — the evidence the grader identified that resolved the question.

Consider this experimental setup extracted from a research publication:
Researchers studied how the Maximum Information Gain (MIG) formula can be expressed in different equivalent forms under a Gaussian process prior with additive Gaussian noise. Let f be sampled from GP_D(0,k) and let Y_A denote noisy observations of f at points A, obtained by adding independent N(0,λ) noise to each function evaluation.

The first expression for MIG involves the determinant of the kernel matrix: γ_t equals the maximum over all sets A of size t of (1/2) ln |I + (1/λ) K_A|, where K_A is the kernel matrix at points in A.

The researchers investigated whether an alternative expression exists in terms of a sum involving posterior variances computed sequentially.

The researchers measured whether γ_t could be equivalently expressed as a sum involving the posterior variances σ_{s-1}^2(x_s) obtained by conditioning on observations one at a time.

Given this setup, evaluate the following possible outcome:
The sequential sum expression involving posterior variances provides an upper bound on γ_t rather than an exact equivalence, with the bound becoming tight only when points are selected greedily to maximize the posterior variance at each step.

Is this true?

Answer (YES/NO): NO